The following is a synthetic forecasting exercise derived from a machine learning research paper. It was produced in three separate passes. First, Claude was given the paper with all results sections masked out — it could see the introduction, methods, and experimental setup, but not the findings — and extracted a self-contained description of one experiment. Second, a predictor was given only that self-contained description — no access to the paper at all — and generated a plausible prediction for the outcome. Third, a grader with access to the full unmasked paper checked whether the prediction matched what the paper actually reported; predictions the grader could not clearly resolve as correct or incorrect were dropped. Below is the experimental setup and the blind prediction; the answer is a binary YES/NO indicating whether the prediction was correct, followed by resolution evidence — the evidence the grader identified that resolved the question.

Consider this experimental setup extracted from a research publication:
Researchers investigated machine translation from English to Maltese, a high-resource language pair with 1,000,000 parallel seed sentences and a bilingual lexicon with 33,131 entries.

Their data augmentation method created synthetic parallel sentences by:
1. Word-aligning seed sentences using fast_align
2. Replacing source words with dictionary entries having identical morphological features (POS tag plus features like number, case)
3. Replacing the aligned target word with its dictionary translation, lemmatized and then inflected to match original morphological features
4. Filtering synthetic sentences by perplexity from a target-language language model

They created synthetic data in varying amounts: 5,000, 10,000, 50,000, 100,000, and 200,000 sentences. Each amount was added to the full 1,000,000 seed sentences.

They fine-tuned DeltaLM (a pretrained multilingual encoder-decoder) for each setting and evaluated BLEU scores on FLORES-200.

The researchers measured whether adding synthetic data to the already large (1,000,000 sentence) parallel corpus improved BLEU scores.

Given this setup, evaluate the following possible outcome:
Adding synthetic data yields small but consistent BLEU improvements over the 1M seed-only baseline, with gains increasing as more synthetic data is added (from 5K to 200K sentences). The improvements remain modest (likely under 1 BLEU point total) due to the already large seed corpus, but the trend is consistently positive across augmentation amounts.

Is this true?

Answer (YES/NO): NO